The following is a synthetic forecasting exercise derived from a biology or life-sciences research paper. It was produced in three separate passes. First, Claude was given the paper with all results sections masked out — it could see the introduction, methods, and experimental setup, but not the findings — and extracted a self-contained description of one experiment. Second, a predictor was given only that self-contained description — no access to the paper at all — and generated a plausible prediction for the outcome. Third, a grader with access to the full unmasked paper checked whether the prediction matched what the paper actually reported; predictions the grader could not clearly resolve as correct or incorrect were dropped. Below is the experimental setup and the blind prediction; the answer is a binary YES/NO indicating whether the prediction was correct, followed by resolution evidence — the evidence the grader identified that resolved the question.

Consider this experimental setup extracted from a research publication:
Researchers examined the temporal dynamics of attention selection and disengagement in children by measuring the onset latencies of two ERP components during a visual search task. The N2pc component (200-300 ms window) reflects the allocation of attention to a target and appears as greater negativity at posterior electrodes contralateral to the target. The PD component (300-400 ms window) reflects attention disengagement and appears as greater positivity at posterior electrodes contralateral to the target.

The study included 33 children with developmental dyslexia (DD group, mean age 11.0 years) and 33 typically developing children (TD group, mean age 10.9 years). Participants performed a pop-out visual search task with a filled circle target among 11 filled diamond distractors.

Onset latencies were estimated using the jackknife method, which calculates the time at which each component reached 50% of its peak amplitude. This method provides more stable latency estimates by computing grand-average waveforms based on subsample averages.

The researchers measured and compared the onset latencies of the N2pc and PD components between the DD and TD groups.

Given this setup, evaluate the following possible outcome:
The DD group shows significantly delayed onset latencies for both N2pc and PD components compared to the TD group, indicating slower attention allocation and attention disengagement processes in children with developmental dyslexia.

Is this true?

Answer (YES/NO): NO